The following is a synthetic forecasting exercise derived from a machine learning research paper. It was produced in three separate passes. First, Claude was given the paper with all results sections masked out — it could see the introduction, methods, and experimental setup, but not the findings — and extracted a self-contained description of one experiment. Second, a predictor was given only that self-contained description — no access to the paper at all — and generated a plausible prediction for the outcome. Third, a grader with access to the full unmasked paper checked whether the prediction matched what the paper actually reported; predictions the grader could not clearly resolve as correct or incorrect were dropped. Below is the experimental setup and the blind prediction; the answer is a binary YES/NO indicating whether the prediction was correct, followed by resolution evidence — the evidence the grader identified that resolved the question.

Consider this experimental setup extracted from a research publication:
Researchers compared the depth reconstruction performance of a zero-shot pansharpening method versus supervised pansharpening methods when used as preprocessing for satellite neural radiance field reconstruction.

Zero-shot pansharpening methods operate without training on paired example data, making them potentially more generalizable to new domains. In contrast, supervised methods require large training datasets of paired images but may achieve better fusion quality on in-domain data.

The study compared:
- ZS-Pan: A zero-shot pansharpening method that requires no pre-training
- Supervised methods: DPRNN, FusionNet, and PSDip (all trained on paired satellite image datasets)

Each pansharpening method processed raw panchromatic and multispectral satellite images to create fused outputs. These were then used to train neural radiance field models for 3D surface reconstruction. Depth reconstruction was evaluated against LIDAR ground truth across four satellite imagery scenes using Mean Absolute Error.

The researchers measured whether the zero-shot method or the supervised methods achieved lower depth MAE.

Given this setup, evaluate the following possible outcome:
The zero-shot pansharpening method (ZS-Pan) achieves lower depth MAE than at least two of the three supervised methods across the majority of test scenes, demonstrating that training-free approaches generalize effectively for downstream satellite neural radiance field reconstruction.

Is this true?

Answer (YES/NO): NO